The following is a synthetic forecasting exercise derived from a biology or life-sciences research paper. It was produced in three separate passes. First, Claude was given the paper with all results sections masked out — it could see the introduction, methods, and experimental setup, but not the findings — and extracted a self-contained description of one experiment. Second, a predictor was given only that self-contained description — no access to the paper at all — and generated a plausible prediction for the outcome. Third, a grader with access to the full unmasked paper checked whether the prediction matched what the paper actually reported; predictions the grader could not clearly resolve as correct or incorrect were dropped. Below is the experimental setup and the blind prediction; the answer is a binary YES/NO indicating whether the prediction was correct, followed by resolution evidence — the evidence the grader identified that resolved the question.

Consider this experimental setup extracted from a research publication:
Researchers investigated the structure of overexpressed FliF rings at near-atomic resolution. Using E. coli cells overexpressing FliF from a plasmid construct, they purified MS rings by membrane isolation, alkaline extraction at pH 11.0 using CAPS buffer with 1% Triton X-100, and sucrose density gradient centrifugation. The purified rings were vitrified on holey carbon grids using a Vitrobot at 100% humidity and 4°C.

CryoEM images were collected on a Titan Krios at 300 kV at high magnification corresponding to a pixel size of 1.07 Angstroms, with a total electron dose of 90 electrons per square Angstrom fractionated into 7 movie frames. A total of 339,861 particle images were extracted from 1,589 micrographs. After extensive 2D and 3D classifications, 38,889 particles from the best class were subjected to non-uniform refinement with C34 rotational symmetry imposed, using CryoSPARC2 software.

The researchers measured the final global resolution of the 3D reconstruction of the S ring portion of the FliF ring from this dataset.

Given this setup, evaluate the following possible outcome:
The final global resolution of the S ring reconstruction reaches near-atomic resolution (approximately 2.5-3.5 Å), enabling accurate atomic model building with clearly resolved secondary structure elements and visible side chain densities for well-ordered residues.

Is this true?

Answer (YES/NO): NO